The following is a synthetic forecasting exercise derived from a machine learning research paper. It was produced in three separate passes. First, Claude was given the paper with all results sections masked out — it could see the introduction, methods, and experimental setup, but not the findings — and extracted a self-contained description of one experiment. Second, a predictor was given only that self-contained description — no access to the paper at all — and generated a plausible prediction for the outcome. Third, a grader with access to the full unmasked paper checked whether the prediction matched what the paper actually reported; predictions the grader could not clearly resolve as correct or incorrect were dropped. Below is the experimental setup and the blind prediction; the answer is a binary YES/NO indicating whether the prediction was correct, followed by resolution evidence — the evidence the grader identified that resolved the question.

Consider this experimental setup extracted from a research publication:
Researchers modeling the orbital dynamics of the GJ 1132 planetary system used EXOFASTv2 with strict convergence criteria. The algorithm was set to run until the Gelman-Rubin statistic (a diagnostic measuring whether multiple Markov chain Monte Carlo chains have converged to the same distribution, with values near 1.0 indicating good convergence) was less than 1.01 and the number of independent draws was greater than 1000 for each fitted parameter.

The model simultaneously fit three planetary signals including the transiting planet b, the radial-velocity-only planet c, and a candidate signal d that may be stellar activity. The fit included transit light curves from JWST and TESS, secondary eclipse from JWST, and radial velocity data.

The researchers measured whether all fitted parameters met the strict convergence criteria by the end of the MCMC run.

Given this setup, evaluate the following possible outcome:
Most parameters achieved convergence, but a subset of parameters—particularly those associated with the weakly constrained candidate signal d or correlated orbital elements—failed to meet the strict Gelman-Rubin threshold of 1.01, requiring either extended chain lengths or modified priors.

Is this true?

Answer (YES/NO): NO